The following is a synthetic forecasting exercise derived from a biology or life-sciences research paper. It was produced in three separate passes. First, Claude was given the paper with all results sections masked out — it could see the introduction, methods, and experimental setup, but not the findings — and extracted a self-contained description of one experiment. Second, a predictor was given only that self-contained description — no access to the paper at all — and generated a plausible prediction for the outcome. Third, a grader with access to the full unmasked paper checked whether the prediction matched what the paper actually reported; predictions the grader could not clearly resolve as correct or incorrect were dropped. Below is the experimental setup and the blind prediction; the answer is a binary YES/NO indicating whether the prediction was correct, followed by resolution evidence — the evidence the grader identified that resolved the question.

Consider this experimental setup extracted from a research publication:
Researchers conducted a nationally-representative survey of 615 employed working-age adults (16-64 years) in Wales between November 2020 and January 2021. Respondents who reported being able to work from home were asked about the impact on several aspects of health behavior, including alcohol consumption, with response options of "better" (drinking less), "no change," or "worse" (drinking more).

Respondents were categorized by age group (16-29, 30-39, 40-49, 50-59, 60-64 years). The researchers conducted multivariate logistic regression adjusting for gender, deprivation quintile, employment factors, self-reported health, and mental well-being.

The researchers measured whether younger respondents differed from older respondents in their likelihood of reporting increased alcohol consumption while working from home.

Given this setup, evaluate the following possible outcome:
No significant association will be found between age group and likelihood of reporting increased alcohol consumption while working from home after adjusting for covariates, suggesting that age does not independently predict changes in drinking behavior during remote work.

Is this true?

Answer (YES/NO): YES